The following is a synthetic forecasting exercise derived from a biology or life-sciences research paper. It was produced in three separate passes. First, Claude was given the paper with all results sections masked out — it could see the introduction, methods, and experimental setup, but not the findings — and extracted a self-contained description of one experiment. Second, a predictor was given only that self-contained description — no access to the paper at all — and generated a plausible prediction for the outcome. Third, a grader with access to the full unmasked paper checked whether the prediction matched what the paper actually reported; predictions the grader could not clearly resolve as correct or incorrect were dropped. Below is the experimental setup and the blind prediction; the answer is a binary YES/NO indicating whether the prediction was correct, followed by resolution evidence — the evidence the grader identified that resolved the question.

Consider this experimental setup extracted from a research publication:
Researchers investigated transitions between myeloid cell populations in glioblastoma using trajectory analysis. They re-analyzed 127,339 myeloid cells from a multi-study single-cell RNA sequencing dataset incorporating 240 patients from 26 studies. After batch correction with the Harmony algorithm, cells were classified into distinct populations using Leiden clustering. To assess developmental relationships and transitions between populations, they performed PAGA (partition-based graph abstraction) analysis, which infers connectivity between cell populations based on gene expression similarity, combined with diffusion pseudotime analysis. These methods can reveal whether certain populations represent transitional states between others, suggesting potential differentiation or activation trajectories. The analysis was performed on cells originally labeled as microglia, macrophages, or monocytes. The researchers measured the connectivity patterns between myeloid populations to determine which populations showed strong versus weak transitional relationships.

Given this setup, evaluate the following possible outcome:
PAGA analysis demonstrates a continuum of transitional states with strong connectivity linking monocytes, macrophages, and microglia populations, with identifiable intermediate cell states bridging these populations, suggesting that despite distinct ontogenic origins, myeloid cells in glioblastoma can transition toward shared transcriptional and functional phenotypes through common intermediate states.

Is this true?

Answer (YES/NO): NO